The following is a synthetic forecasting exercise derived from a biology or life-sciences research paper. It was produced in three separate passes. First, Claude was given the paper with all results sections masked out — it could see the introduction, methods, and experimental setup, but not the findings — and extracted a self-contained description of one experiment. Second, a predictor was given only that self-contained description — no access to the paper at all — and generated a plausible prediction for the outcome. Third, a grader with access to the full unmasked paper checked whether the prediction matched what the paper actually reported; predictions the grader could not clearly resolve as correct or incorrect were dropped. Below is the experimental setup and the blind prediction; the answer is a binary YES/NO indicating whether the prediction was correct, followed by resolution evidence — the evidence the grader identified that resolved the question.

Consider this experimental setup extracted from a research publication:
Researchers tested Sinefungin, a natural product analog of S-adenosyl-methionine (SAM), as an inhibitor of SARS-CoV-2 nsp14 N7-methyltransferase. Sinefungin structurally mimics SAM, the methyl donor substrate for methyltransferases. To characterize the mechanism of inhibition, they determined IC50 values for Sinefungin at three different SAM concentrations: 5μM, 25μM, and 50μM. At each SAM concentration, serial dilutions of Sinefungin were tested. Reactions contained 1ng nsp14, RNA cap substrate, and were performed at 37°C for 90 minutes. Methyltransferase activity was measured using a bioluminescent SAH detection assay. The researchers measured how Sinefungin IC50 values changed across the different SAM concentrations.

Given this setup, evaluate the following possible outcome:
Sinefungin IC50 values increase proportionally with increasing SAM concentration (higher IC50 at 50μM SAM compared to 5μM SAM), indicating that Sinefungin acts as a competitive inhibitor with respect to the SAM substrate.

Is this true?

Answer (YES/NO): YES